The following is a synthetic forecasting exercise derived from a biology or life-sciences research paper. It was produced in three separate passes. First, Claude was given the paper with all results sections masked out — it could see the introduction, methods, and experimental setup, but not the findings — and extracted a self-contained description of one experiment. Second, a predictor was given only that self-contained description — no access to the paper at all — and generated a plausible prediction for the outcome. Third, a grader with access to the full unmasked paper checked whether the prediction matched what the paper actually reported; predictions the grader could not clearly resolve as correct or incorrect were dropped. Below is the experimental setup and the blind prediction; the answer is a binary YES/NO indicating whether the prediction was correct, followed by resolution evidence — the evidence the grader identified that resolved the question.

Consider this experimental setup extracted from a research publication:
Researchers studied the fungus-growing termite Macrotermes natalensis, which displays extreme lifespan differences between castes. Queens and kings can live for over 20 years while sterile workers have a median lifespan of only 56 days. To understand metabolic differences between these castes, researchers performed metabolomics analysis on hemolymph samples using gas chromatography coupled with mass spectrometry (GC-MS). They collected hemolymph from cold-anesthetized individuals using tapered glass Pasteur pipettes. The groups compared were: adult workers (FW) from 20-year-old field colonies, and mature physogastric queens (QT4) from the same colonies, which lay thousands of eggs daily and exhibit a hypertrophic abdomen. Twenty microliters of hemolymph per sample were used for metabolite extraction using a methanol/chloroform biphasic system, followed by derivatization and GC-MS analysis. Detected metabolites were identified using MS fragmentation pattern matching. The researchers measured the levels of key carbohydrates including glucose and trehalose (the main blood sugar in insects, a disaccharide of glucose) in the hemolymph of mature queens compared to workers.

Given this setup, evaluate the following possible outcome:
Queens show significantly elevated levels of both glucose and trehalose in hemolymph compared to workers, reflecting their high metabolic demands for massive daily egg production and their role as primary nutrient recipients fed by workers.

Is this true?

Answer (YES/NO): NO